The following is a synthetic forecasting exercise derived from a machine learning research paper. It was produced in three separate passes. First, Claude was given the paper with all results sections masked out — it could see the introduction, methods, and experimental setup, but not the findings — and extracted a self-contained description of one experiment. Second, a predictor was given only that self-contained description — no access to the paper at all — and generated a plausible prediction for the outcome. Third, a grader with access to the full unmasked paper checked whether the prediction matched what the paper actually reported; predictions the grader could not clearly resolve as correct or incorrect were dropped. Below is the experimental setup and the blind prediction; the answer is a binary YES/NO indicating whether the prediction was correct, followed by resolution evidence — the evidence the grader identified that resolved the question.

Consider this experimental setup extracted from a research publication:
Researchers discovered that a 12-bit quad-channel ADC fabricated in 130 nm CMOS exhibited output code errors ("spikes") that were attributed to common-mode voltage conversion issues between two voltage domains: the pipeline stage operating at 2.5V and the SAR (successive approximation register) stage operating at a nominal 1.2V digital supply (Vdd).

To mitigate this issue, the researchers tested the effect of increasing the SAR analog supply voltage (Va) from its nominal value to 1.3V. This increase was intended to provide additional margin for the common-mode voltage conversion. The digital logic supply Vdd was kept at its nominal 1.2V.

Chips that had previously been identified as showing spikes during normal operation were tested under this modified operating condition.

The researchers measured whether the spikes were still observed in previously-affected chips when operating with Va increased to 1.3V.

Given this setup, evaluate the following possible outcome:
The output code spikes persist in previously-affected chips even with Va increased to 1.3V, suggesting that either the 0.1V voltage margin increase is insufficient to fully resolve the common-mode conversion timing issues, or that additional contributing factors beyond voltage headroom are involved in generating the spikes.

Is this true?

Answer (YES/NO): NO